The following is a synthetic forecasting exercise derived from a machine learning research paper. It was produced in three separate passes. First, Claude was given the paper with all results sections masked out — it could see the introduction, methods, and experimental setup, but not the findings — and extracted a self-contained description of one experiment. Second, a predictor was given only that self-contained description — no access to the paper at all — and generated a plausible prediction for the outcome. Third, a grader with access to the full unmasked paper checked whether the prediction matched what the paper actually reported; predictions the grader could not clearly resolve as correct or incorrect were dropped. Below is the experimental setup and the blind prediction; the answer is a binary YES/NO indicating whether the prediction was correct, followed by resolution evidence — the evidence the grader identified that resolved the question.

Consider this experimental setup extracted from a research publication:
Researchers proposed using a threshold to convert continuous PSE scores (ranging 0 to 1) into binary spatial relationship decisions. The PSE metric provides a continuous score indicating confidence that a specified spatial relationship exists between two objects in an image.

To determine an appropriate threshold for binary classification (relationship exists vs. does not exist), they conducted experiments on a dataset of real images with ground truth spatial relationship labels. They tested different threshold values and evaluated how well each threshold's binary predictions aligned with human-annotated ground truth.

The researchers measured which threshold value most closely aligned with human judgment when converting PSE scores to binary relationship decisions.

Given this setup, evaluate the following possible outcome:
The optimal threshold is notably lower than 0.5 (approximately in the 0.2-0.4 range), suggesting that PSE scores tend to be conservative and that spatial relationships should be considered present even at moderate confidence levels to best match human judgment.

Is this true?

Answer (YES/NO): NO